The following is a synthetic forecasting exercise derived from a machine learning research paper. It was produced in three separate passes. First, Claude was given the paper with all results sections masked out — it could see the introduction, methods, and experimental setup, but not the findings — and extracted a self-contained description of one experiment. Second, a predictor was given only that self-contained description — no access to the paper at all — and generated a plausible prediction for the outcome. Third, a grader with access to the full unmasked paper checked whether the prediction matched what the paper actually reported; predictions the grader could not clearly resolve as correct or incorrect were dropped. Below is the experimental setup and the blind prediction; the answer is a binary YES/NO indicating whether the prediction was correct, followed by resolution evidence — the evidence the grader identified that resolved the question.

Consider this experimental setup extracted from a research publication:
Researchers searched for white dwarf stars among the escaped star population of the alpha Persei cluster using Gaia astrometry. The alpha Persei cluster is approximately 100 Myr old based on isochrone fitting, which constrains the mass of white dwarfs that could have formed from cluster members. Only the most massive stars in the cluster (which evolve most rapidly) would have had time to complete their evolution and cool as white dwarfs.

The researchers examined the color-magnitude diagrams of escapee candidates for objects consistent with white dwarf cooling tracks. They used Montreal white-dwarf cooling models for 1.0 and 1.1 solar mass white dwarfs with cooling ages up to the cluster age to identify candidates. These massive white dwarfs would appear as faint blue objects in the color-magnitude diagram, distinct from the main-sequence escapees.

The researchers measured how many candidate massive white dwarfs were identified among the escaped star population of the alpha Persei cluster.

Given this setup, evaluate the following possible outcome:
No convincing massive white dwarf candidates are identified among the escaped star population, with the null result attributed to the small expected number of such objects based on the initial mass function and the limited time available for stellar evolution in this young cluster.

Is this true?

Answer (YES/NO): NO